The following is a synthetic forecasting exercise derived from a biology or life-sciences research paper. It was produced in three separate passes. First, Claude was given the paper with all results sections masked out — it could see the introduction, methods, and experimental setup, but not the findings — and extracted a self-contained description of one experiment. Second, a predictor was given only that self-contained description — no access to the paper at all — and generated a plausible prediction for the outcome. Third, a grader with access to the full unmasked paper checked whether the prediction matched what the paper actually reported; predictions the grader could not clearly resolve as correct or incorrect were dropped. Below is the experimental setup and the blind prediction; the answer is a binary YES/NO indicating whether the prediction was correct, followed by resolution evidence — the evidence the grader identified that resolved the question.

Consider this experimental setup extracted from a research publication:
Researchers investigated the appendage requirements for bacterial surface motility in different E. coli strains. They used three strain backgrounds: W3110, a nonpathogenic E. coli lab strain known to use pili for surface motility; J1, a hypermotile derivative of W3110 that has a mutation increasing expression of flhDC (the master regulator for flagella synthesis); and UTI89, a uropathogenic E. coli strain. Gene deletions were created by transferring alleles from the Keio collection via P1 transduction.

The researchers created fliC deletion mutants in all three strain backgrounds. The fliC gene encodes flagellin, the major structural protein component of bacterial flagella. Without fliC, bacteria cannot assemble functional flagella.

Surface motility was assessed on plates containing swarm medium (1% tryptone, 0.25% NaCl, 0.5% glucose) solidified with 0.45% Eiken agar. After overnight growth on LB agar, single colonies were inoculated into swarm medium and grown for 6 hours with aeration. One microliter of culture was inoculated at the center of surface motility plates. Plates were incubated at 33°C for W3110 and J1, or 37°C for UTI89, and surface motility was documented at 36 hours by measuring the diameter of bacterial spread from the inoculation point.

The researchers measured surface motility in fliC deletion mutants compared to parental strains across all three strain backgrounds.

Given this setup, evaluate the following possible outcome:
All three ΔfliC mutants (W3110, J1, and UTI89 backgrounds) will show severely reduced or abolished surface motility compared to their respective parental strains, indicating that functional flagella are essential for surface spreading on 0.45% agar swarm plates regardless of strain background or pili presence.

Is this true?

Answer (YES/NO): NO